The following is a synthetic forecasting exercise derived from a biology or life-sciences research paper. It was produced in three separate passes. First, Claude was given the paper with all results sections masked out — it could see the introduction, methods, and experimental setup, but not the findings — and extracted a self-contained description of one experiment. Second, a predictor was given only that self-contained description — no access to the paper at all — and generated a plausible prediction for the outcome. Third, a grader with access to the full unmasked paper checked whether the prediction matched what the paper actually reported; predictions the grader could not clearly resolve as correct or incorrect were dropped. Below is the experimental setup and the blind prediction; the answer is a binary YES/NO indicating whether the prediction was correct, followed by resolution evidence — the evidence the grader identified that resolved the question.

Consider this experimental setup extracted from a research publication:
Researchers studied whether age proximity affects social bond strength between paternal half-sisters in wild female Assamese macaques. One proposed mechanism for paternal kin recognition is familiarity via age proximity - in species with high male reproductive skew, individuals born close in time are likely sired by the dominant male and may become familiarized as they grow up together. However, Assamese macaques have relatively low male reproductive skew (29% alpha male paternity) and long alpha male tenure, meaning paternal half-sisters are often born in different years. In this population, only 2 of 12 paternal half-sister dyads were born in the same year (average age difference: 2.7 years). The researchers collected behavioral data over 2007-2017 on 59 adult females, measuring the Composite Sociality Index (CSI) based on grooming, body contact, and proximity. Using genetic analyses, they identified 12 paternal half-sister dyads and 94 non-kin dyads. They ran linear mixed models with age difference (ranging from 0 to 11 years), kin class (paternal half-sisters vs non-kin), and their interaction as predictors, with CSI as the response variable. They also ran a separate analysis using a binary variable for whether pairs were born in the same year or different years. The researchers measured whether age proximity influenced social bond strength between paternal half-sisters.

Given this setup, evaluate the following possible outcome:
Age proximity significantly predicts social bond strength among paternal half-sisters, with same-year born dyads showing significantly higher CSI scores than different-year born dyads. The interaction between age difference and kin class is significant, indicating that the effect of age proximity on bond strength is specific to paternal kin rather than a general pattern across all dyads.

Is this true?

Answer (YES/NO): NO